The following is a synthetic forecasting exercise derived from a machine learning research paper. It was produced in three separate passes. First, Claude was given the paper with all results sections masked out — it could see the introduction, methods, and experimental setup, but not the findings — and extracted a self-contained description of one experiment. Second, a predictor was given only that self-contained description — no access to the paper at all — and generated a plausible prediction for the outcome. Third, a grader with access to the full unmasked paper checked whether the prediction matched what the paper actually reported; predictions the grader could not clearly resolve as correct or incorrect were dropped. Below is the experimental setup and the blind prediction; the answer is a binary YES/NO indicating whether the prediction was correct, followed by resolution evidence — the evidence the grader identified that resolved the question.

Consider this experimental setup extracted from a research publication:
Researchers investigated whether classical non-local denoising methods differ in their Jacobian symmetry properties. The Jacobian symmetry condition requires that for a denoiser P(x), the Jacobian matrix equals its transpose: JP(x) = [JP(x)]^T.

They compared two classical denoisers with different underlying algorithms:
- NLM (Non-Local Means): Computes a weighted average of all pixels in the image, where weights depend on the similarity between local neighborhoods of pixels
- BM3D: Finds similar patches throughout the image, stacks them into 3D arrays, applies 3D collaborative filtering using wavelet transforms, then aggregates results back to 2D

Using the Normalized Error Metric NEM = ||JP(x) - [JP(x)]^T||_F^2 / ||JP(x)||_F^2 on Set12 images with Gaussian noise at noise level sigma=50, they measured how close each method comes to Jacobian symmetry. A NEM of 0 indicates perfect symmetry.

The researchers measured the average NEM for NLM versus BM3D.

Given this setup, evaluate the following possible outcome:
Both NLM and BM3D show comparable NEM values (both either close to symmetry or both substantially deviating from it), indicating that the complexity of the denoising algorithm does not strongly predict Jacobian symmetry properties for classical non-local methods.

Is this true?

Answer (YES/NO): YES